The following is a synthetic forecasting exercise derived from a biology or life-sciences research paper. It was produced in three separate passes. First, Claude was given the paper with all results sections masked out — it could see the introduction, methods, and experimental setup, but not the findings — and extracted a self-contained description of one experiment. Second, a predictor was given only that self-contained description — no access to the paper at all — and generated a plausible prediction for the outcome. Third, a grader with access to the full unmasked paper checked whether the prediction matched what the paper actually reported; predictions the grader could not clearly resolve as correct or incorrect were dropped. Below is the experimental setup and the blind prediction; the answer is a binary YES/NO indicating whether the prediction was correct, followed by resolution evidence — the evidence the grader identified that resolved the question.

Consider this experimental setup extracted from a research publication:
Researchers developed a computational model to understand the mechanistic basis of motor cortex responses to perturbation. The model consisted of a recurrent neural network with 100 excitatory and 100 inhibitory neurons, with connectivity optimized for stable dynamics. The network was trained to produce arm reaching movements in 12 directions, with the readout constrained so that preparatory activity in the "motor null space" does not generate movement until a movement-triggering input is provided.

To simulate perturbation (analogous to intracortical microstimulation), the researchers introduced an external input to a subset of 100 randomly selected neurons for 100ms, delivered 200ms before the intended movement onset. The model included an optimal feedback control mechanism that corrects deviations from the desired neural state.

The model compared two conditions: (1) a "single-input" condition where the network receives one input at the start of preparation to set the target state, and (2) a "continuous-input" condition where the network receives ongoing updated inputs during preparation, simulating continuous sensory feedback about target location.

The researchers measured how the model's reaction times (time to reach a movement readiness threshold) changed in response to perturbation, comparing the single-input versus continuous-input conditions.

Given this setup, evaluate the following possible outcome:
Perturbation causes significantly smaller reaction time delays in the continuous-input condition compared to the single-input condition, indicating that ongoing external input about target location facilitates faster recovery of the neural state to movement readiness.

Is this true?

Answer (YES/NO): YES